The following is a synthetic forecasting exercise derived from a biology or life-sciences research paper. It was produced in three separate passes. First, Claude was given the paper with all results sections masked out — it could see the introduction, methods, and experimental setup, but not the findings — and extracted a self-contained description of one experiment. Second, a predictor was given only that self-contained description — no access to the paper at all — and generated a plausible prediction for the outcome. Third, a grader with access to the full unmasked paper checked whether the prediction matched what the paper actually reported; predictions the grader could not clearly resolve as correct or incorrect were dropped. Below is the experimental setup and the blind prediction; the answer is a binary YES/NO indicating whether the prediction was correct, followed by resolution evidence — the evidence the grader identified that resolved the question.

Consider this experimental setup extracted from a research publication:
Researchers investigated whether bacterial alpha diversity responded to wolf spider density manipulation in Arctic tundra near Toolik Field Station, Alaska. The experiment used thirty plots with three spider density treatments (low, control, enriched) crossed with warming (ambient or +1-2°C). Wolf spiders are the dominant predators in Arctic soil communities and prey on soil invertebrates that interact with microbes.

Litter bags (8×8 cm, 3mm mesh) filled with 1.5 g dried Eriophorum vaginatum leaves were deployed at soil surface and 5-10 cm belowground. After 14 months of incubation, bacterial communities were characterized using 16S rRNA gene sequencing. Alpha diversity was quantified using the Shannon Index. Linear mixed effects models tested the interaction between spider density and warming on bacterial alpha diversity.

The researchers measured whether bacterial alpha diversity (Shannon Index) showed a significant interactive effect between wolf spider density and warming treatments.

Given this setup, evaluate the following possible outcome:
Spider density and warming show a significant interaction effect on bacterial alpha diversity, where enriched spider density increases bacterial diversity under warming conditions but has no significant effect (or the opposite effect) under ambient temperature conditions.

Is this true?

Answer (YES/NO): NO